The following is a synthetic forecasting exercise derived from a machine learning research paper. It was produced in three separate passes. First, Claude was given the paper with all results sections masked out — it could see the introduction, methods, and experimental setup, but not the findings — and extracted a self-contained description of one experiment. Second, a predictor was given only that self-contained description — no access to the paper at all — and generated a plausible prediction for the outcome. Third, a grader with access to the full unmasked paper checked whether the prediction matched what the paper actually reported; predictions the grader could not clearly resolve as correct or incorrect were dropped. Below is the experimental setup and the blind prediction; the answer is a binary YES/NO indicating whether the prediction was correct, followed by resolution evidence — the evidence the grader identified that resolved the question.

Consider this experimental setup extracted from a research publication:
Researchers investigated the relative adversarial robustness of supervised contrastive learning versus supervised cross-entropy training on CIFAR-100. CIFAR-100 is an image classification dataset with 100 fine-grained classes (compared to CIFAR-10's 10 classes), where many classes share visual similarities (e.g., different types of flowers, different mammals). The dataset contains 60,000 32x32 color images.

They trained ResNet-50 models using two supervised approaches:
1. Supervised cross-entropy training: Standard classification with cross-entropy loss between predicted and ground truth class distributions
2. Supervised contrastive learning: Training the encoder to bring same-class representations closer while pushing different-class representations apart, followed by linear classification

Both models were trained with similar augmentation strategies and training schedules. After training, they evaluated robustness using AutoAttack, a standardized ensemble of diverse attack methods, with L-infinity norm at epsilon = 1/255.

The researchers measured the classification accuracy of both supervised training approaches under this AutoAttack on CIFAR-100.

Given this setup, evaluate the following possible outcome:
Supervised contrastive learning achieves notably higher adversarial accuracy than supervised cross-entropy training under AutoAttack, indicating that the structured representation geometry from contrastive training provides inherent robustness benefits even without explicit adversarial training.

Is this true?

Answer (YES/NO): NO